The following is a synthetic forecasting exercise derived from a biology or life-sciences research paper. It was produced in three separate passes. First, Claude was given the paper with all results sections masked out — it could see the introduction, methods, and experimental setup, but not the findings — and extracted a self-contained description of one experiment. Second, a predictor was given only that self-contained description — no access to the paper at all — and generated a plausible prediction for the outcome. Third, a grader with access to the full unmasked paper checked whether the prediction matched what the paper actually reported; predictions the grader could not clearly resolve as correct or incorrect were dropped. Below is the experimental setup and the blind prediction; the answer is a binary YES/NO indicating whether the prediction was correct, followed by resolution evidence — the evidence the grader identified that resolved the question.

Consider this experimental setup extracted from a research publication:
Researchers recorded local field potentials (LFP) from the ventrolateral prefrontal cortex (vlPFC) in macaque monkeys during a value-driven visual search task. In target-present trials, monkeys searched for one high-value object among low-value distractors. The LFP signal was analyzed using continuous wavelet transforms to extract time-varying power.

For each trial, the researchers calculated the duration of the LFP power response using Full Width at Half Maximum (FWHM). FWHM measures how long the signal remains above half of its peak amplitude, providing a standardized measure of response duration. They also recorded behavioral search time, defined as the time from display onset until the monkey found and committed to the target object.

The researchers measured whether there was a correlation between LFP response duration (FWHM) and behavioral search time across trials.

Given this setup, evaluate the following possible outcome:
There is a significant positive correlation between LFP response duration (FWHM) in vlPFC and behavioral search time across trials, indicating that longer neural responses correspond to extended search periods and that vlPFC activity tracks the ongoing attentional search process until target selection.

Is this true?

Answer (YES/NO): YES